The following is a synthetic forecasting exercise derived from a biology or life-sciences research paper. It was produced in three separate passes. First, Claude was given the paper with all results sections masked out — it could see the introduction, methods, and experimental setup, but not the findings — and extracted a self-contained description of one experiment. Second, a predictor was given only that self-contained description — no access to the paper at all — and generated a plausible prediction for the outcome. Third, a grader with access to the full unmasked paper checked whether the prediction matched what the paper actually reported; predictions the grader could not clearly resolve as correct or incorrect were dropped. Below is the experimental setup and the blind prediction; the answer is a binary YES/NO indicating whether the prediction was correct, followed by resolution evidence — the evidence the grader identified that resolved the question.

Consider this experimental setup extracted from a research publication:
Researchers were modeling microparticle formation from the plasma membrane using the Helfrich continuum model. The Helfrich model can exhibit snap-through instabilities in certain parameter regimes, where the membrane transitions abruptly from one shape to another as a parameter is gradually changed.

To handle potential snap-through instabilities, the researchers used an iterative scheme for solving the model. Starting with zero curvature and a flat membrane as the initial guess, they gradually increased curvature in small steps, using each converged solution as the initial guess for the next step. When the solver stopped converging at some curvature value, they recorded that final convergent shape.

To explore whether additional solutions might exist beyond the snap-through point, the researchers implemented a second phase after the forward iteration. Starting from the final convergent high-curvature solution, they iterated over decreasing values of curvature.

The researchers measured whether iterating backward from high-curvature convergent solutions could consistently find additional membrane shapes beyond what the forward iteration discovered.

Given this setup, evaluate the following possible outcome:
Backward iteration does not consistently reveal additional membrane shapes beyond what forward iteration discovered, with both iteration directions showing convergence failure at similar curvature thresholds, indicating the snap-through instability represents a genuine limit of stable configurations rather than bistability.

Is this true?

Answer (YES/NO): NO